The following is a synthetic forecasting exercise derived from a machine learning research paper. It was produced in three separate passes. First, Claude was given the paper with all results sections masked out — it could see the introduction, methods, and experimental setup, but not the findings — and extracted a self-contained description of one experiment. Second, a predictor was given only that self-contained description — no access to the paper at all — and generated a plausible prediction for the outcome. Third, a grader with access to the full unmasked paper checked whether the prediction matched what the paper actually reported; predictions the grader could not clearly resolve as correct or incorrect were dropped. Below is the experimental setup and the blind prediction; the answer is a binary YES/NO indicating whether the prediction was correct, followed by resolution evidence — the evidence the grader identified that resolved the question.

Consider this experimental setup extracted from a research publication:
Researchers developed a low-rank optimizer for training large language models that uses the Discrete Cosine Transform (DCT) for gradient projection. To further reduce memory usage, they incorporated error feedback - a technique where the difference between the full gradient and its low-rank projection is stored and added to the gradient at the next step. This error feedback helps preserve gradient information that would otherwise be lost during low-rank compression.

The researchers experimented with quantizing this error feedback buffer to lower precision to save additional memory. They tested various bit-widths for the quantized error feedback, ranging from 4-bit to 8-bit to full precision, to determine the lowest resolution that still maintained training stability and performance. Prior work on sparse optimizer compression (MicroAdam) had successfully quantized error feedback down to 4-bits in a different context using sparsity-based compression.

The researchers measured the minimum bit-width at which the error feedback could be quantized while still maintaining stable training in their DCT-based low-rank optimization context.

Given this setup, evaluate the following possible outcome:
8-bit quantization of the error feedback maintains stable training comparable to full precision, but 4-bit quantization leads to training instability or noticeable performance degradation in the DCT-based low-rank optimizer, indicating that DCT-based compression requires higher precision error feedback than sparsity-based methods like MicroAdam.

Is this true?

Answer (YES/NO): YES